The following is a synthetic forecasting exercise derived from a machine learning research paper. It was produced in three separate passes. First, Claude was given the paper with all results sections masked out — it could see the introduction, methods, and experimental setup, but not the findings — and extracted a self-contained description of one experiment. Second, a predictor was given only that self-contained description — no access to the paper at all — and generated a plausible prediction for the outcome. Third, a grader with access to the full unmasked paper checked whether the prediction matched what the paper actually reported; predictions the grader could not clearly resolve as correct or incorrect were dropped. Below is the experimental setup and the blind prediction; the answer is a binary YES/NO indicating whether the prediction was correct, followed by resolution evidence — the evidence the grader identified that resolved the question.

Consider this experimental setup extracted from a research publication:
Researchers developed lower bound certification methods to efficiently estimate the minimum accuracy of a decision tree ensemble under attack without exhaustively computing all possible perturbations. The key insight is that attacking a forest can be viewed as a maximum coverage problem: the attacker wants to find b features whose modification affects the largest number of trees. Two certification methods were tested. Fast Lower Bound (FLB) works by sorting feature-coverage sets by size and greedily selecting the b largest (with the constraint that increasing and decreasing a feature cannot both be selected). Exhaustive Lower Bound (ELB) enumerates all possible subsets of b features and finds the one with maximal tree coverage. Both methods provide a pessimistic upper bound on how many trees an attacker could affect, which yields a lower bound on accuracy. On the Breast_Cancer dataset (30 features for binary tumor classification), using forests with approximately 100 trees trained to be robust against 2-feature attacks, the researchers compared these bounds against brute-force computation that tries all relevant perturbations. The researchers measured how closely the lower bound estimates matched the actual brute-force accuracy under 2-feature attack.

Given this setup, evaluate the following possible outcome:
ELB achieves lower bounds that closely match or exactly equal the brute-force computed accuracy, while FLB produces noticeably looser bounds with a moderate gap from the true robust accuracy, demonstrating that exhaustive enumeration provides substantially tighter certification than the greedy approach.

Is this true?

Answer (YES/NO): NO